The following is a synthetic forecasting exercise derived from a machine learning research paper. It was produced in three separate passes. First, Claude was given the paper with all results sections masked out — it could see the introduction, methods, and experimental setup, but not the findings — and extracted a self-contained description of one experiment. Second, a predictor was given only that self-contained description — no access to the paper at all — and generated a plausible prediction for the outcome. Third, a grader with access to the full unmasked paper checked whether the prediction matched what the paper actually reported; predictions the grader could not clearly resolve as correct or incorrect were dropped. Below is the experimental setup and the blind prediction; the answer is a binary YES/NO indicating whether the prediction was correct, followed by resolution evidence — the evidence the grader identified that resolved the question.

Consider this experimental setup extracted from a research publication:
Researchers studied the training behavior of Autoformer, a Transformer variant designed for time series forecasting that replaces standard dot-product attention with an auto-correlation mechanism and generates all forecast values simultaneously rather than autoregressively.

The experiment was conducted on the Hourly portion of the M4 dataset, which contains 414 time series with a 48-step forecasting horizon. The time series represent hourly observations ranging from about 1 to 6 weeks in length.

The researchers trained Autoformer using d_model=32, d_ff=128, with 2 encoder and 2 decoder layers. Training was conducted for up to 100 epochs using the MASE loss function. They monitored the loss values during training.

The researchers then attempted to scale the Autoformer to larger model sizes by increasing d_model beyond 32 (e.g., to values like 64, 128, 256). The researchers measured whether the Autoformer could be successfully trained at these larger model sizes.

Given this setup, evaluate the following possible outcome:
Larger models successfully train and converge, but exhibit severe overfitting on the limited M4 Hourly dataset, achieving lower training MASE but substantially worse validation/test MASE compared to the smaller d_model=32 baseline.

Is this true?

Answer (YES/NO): NO